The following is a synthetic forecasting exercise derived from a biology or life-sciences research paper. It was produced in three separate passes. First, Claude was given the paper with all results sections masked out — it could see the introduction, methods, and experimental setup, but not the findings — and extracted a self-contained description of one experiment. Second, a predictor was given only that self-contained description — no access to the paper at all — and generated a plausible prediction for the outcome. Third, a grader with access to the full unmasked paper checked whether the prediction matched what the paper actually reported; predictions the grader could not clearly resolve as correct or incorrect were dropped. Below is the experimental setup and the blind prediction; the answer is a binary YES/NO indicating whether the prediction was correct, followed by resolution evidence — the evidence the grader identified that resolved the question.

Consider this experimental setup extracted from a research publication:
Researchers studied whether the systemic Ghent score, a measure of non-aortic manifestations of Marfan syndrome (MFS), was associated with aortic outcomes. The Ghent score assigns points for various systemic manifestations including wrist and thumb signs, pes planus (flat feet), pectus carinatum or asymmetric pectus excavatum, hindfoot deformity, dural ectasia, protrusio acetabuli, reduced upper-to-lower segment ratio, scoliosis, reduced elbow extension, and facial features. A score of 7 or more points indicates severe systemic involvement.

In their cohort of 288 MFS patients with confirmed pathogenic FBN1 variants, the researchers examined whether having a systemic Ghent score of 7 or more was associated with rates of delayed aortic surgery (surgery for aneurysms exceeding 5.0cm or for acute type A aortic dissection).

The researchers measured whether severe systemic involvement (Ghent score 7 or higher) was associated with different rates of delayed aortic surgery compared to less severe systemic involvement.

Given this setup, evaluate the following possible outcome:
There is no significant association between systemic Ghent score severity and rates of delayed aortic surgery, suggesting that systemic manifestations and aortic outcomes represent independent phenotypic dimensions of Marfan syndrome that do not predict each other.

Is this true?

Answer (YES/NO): YES